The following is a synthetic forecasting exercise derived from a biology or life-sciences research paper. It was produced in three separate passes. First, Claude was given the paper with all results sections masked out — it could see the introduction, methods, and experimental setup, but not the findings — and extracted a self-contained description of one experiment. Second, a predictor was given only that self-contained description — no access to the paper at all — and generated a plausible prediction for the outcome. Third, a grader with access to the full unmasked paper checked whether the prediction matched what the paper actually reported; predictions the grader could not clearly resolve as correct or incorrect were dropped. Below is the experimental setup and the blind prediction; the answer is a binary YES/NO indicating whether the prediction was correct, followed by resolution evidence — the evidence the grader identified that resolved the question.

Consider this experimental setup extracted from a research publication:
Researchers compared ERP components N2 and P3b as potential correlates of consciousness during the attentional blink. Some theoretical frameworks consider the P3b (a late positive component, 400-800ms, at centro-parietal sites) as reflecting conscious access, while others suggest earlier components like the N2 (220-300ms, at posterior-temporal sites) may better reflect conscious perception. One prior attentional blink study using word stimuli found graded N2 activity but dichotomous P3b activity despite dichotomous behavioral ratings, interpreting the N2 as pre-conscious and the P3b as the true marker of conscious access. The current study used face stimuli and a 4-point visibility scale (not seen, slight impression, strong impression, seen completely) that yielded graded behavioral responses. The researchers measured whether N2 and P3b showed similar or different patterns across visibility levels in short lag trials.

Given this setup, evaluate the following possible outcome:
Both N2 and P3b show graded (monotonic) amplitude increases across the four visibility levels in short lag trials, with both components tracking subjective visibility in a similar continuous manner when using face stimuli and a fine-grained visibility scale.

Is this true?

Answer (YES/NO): YES